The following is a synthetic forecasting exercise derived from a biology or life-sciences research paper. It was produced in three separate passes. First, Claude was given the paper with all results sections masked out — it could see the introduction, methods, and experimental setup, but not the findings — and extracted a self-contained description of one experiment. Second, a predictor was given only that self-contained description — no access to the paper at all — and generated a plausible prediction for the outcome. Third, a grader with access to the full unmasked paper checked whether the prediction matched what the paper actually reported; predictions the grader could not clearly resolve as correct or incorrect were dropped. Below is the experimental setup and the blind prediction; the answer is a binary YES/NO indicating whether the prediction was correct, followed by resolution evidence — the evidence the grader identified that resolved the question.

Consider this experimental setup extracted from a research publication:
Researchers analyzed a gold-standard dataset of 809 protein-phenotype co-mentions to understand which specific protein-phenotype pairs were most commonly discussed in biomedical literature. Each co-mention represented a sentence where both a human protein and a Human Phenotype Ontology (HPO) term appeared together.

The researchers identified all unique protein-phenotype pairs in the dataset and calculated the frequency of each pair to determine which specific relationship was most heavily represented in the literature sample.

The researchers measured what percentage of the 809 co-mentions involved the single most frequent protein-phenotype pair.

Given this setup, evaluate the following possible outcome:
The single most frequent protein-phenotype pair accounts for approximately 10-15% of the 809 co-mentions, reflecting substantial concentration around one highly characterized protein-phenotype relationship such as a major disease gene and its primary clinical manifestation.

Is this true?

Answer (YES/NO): YES